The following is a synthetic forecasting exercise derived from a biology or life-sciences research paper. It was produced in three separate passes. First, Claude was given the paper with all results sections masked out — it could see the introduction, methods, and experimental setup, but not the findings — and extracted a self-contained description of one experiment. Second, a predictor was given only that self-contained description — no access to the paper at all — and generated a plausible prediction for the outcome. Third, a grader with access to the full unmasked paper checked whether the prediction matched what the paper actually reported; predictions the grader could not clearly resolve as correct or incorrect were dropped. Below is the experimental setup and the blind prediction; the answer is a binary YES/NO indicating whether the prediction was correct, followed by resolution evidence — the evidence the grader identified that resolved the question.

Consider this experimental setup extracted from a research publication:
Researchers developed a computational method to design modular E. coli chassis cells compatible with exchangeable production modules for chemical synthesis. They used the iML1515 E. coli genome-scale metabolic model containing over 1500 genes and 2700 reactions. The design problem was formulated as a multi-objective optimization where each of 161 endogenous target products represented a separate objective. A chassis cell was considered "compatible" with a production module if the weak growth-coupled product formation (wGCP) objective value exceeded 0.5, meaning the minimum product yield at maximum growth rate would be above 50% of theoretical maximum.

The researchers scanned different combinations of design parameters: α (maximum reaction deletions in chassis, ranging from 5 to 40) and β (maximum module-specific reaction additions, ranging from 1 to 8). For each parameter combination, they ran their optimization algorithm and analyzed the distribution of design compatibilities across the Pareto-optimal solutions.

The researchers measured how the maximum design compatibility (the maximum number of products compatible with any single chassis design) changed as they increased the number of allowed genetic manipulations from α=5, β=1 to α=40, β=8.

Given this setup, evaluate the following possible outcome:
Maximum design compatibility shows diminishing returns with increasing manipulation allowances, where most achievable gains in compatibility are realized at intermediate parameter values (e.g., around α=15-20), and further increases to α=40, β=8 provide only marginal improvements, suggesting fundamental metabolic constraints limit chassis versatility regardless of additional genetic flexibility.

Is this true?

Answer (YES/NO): NO